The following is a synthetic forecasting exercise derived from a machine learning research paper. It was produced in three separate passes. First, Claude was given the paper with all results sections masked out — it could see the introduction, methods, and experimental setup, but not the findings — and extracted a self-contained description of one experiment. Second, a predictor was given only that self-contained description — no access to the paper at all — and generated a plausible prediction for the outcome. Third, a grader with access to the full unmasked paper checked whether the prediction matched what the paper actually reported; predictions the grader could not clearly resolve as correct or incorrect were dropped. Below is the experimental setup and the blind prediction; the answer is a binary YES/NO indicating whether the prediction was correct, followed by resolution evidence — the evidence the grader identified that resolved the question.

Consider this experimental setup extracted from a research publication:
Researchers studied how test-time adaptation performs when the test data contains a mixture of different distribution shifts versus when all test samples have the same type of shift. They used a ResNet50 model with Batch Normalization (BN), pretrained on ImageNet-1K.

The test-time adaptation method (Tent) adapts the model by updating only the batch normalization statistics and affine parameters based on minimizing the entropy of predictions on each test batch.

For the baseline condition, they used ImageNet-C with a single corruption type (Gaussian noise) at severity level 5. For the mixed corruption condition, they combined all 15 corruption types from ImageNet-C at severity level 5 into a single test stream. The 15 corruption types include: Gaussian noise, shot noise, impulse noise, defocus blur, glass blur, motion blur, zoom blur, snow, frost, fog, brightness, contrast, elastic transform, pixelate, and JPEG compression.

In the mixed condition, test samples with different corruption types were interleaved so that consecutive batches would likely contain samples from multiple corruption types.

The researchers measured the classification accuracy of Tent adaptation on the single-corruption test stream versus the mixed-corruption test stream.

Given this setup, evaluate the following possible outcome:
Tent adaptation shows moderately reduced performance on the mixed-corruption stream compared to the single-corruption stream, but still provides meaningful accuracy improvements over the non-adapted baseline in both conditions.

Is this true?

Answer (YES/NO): NO